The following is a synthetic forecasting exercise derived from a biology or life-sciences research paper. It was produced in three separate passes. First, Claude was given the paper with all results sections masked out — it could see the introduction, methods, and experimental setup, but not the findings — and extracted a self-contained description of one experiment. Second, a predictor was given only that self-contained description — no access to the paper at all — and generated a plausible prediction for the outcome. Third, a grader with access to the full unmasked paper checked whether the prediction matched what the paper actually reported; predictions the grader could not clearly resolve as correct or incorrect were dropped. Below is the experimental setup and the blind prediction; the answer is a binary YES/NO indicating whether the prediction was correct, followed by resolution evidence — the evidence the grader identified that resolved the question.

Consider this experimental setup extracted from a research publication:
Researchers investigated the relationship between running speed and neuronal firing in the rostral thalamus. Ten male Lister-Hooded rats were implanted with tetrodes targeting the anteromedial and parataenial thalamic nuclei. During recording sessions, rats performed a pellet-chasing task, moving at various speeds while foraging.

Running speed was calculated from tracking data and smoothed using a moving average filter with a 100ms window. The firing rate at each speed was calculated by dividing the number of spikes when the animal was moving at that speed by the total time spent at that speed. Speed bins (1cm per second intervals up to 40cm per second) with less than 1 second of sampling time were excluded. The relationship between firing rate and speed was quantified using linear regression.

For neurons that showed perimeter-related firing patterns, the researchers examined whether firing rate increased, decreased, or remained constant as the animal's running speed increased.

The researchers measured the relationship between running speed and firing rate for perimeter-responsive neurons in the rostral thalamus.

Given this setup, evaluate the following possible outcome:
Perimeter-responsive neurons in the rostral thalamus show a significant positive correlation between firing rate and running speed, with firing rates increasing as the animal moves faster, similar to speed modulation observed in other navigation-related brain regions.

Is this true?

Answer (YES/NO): NO